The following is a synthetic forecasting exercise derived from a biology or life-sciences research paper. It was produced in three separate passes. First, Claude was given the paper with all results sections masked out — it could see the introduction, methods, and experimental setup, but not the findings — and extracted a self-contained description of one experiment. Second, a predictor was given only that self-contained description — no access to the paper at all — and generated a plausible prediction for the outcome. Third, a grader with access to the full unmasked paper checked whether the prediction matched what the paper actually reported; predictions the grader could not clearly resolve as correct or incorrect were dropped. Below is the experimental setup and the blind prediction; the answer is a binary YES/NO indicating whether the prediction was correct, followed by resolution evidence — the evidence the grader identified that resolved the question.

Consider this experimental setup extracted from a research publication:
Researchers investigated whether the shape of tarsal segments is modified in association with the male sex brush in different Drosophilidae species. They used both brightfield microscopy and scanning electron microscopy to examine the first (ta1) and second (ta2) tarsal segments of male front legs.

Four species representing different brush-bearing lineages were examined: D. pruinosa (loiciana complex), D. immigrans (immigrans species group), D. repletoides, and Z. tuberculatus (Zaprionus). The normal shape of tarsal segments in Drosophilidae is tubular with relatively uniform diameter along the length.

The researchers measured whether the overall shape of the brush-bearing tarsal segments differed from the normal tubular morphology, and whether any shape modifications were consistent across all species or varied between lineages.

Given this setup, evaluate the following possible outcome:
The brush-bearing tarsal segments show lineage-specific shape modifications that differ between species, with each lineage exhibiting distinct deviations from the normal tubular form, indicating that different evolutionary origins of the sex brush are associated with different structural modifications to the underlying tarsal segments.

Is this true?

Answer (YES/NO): NO